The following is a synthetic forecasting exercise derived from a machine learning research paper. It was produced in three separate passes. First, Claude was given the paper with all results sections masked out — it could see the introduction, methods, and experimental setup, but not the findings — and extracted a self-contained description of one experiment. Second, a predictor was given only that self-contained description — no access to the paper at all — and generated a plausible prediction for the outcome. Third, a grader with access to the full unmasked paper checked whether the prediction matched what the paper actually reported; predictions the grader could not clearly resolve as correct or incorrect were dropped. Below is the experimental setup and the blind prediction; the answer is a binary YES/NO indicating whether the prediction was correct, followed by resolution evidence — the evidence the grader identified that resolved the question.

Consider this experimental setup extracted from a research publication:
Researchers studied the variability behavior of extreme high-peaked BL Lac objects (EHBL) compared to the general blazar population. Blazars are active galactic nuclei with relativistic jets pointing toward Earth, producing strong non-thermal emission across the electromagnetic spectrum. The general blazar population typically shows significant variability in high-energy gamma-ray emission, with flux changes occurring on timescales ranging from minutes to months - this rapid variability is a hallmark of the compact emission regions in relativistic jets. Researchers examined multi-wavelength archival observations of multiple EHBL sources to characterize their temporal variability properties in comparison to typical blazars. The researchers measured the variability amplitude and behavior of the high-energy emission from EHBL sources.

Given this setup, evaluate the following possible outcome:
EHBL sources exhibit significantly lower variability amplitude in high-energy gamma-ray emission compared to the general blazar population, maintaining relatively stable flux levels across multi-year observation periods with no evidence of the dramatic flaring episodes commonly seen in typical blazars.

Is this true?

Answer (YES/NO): YES